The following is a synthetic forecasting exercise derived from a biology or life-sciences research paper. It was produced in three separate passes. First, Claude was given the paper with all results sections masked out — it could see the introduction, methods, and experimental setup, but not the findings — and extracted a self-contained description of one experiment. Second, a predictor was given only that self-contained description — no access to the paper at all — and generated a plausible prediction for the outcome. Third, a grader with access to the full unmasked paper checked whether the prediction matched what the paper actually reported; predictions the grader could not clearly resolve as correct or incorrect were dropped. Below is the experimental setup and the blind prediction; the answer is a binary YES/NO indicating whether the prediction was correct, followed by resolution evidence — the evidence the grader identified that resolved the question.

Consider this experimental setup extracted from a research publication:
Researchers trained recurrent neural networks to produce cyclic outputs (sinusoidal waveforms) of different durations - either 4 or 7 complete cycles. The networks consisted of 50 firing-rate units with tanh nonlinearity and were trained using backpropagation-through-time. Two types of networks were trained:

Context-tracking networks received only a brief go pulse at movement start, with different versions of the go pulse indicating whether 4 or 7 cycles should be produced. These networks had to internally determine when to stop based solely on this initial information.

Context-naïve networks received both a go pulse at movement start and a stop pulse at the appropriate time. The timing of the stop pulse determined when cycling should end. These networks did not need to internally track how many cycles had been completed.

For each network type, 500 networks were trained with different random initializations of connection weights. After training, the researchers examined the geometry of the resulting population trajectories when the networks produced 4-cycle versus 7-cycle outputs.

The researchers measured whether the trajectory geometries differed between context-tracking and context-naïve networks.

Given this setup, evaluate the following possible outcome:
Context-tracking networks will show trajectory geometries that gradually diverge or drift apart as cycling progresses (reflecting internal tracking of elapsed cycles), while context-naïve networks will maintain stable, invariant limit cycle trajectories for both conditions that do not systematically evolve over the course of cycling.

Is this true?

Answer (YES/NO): YES